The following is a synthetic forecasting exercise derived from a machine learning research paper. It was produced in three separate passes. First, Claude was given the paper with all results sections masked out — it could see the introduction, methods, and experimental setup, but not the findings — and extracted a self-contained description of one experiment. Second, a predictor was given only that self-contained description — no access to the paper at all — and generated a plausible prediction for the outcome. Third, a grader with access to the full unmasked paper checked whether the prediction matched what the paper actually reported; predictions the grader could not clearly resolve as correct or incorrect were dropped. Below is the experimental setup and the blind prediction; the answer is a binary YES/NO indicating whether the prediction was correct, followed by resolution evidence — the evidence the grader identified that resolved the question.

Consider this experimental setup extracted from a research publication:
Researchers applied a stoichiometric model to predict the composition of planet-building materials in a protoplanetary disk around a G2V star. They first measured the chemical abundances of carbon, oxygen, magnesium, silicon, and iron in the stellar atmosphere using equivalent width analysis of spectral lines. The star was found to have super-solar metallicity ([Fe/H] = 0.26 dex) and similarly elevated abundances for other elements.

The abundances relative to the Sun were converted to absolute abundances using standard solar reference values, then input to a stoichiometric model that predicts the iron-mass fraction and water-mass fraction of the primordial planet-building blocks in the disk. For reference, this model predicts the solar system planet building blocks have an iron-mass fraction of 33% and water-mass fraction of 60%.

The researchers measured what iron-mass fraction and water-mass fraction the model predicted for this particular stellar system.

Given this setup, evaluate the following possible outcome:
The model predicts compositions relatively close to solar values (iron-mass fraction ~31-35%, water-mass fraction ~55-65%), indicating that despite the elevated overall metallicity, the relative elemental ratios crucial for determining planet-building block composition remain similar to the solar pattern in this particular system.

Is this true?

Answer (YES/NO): NO